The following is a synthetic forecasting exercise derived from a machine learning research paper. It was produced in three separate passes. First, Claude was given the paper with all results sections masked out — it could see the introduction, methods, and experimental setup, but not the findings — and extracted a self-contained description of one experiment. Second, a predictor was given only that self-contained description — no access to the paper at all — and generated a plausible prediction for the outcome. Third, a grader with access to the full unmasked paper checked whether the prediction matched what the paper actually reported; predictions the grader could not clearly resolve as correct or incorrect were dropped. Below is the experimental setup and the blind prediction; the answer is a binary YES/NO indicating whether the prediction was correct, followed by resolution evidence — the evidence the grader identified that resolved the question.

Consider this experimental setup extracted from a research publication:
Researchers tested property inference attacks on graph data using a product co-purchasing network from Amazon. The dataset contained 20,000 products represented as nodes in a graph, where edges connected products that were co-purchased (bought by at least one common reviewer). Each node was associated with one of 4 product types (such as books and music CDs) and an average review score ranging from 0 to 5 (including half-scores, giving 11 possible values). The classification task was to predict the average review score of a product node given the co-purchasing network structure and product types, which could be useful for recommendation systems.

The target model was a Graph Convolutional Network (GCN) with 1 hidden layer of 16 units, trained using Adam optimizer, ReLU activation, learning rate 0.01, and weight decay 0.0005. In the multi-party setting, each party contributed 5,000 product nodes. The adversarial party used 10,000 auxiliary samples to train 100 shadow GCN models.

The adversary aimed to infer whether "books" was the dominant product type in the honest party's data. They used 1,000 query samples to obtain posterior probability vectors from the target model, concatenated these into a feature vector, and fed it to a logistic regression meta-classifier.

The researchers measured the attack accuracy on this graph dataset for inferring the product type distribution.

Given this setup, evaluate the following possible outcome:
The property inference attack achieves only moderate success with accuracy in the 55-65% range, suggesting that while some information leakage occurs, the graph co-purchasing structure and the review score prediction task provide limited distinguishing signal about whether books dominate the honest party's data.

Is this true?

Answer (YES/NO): NO